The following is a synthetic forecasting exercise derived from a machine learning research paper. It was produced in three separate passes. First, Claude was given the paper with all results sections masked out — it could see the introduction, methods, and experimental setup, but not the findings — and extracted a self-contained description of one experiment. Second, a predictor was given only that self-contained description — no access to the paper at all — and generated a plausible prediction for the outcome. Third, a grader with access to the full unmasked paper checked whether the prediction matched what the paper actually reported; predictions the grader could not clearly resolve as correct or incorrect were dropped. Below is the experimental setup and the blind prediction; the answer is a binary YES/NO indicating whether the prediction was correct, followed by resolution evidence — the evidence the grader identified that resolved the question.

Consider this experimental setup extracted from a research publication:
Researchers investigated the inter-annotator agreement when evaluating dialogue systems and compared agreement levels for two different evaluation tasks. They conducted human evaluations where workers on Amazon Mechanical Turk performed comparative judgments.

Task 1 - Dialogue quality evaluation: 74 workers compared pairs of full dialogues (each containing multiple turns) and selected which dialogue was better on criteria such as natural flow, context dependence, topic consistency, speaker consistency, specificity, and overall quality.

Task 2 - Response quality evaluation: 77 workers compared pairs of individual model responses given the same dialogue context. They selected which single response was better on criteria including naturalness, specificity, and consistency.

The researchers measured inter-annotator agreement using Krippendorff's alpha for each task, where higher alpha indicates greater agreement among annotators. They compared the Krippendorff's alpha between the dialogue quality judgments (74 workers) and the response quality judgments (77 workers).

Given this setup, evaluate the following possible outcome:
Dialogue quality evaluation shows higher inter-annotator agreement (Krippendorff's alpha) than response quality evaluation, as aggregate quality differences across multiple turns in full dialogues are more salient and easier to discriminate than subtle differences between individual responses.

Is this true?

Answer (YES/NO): NO